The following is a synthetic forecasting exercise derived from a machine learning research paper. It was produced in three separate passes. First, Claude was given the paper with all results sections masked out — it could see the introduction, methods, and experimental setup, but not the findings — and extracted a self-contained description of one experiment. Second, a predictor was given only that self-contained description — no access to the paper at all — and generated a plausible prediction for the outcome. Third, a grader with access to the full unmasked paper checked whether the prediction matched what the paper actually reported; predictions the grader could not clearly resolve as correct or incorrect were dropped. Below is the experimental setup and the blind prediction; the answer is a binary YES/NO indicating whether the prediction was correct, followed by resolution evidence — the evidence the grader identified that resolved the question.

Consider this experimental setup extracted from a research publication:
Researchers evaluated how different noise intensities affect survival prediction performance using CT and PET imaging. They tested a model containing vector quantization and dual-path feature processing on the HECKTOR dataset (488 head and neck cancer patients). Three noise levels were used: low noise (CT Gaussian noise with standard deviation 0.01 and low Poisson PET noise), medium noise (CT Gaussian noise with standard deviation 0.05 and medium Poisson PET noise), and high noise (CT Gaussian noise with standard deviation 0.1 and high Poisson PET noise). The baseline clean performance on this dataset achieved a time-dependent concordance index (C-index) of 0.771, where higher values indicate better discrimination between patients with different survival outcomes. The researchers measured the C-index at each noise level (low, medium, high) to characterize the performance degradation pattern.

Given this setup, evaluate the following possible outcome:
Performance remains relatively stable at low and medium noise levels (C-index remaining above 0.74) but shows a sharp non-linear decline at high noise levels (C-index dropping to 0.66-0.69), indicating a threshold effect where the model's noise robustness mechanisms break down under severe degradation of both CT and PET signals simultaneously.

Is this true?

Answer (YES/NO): NO